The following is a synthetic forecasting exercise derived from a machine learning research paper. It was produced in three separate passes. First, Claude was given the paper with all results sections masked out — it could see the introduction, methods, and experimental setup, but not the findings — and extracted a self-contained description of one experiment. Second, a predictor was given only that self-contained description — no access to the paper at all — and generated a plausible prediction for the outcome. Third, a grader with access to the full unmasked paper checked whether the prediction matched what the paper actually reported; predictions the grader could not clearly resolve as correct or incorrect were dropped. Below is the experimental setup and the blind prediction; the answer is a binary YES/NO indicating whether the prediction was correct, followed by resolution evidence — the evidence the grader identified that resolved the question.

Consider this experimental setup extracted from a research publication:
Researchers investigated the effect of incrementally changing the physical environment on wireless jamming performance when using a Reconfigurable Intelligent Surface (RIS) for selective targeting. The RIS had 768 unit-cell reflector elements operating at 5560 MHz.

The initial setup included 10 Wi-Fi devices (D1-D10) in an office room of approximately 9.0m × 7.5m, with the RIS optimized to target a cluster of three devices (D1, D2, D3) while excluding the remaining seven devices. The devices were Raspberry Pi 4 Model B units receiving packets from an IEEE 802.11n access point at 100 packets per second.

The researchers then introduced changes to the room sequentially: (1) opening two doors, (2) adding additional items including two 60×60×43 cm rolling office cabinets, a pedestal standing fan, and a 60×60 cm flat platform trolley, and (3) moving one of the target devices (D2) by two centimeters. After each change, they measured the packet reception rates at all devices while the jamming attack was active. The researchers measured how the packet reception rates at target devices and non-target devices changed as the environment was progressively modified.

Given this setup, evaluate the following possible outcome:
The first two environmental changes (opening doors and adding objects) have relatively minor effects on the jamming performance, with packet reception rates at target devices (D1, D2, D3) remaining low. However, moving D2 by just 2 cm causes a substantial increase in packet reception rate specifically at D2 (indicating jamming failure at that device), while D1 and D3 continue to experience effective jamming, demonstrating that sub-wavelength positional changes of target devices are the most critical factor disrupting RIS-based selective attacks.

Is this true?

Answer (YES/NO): YES